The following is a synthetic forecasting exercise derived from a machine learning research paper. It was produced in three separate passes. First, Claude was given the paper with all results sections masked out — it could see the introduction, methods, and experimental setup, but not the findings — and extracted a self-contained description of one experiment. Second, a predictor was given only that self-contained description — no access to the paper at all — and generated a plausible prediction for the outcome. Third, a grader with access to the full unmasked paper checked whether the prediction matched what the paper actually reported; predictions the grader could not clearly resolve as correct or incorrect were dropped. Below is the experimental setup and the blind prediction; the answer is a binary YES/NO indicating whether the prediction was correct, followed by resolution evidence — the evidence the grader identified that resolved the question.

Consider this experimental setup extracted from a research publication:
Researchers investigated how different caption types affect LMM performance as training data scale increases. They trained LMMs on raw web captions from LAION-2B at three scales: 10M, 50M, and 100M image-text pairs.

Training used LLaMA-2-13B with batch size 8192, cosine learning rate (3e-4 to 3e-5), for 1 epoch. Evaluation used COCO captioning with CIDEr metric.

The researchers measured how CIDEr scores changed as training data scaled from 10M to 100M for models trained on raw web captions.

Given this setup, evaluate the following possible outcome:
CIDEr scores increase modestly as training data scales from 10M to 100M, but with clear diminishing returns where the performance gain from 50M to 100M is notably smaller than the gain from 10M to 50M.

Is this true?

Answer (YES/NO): NO